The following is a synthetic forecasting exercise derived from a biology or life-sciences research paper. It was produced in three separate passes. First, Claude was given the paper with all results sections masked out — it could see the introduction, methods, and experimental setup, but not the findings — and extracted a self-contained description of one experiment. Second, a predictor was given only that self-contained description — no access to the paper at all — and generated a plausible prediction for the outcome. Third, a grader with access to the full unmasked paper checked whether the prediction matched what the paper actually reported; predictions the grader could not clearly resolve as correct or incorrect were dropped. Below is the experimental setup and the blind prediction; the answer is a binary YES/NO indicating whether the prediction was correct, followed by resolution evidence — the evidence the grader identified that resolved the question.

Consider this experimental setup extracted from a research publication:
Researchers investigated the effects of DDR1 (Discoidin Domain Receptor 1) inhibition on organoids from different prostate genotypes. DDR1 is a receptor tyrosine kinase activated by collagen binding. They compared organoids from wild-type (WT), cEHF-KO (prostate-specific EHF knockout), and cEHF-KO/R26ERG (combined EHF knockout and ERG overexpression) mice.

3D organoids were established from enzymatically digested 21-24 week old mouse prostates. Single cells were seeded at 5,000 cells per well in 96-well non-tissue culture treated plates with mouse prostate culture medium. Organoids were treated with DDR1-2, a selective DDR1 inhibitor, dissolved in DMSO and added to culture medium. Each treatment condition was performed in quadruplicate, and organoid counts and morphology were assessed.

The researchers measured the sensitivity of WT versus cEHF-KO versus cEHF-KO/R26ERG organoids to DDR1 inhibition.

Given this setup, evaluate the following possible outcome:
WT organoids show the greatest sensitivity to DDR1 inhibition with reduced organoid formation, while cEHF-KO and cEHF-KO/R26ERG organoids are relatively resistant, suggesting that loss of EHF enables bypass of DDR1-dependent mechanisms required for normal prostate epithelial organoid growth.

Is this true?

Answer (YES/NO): NO